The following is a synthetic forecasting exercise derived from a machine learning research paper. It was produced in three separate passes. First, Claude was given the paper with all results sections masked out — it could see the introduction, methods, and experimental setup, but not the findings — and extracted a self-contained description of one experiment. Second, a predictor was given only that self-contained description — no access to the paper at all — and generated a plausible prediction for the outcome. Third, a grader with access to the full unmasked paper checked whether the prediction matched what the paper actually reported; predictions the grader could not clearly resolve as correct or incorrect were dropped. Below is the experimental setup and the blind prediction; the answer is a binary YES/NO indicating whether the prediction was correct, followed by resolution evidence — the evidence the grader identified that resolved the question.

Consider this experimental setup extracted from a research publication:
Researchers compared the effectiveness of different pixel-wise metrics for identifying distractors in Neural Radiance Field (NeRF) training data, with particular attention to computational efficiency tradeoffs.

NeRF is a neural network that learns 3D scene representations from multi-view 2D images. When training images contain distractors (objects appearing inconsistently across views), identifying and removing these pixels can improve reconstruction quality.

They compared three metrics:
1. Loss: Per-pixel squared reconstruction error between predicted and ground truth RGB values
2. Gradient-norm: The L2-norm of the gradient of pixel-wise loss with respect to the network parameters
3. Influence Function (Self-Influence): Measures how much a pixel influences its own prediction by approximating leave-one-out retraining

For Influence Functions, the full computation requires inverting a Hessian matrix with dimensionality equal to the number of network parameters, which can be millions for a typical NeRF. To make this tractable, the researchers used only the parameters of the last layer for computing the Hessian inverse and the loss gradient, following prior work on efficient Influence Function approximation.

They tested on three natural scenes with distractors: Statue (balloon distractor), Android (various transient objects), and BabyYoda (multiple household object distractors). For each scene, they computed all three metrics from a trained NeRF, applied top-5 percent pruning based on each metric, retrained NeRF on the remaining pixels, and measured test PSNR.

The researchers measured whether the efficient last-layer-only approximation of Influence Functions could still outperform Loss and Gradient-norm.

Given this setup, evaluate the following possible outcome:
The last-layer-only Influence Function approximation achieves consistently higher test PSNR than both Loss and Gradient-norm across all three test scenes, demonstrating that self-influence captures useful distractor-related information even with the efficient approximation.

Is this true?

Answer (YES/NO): YES